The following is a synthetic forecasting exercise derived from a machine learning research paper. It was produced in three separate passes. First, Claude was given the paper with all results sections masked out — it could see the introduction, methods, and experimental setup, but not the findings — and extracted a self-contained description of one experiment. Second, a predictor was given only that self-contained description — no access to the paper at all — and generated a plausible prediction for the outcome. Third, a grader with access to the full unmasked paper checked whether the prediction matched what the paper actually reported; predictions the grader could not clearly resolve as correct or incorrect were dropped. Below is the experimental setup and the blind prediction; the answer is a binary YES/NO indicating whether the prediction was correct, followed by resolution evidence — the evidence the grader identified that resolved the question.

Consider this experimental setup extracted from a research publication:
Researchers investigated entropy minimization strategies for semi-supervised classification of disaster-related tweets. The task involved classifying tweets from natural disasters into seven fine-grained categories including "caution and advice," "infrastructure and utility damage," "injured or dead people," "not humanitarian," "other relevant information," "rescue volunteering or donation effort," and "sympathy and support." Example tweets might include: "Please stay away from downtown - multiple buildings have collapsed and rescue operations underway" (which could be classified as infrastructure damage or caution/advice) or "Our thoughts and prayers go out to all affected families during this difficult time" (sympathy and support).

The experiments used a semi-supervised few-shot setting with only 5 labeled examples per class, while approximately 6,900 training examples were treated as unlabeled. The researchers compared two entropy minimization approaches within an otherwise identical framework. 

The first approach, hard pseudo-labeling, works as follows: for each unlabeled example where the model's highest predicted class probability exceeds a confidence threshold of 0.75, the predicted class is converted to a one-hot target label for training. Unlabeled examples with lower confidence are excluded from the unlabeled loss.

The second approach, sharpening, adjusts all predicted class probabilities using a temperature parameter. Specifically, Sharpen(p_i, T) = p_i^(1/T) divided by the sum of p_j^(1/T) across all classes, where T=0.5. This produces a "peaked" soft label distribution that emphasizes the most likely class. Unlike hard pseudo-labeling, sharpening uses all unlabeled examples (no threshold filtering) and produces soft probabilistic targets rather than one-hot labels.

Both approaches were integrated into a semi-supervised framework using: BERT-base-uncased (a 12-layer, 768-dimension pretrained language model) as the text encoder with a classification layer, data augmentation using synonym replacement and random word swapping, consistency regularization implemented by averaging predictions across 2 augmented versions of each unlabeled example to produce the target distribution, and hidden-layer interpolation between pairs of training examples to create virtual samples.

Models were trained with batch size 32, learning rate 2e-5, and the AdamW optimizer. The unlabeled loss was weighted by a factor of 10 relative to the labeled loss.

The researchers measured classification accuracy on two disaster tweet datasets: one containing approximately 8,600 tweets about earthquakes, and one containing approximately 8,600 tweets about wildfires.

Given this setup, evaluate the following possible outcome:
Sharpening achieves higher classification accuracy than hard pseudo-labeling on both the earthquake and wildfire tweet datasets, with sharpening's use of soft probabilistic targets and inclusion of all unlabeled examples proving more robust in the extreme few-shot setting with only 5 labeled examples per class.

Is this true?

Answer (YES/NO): NO